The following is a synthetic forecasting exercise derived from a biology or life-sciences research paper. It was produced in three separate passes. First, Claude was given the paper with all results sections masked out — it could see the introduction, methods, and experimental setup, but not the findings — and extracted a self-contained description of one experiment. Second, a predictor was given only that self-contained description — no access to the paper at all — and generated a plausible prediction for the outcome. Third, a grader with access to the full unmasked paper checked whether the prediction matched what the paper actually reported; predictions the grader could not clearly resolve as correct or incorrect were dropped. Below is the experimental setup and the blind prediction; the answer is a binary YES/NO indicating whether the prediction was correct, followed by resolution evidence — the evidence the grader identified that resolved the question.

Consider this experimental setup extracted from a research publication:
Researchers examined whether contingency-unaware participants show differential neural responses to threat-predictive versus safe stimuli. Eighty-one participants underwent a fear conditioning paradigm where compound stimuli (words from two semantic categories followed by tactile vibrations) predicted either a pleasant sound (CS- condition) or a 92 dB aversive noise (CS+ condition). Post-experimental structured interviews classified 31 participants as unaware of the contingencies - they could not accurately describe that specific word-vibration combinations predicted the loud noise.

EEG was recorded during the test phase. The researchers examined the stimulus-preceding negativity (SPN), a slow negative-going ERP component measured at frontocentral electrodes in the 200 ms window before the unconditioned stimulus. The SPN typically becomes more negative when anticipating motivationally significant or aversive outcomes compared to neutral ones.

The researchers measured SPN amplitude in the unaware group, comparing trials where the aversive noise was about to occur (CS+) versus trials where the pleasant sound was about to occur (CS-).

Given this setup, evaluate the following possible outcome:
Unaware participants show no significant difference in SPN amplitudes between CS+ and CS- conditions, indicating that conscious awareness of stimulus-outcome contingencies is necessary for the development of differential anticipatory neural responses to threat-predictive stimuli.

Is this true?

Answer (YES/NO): YES